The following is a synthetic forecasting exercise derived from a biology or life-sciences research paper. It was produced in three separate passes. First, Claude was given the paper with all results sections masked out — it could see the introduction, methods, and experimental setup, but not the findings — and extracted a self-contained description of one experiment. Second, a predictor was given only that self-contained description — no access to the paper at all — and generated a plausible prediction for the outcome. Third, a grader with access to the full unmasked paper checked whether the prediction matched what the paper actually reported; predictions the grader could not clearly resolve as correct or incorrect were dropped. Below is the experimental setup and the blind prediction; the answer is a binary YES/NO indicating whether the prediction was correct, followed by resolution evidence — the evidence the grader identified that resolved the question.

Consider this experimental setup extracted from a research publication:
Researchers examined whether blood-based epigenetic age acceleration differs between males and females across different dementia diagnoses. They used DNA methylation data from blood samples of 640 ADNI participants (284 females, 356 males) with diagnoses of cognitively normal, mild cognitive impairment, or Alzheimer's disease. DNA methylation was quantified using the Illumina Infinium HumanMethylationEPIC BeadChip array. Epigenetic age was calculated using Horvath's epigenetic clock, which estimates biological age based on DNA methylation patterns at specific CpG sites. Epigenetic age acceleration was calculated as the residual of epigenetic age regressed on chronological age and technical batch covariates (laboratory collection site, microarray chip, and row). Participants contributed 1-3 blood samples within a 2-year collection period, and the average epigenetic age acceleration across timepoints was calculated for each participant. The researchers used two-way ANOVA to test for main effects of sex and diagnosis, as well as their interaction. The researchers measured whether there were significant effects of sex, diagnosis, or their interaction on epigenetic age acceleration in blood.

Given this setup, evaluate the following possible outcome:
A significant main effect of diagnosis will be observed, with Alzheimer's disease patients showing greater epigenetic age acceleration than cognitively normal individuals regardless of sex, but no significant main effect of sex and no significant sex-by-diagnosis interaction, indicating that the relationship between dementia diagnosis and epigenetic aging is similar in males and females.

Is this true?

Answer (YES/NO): NO